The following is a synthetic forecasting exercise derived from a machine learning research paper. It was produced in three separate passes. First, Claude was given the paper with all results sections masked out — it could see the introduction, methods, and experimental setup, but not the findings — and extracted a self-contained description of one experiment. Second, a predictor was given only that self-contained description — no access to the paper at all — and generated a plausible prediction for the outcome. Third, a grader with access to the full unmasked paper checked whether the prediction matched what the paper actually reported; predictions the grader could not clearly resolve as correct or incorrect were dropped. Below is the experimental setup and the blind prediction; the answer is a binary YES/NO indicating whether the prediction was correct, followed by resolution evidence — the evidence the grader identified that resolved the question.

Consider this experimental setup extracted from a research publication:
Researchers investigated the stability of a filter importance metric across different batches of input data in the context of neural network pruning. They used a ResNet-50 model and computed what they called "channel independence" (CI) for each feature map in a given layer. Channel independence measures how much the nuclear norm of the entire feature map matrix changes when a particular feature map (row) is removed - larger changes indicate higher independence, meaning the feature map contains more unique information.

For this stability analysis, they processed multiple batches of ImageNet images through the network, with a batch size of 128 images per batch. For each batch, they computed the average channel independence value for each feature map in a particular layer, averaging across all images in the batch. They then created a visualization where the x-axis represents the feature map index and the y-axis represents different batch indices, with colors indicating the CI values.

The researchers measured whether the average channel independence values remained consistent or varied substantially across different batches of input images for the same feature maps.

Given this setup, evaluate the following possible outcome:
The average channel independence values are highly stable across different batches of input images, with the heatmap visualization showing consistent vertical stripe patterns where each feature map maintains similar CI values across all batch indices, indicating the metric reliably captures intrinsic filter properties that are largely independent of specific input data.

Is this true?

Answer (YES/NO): YES